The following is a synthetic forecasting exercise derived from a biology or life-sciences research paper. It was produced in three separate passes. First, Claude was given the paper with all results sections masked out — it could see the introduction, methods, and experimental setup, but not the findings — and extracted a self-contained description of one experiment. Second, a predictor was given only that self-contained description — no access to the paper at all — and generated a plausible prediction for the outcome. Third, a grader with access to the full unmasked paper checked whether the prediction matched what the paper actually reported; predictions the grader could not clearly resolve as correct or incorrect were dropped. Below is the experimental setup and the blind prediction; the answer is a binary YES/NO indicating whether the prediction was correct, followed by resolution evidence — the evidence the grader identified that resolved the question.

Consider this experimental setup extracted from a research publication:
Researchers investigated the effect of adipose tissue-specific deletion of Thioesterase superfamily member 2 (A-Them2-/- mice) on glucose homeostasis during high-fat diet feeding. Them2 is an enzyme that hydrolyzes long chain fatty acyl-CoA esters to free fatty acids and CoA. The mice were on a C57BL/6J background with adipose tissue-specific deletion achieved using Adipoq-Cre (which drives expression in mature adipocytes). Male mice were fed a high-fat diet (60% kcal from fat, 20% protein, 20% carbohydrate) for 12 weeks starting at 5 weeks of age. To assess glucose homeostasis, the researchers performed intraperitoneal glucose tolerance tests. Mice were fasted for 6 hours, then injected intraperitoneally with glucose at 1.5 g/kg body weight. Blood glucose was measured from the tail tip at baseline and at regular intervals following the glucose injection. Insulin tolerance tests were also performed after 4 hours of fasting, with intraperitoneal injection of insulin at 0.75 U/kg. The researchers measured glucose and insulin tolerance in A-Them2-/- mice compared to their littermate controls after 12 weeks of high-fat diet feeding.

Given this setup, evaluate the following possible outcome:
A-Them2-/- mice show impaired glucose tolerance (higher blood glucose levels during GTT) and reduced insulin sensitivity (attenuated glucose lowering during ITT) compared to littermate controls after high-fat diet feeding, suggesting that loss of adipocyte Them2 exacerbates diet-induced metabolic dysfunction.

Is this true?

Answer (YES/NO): NO